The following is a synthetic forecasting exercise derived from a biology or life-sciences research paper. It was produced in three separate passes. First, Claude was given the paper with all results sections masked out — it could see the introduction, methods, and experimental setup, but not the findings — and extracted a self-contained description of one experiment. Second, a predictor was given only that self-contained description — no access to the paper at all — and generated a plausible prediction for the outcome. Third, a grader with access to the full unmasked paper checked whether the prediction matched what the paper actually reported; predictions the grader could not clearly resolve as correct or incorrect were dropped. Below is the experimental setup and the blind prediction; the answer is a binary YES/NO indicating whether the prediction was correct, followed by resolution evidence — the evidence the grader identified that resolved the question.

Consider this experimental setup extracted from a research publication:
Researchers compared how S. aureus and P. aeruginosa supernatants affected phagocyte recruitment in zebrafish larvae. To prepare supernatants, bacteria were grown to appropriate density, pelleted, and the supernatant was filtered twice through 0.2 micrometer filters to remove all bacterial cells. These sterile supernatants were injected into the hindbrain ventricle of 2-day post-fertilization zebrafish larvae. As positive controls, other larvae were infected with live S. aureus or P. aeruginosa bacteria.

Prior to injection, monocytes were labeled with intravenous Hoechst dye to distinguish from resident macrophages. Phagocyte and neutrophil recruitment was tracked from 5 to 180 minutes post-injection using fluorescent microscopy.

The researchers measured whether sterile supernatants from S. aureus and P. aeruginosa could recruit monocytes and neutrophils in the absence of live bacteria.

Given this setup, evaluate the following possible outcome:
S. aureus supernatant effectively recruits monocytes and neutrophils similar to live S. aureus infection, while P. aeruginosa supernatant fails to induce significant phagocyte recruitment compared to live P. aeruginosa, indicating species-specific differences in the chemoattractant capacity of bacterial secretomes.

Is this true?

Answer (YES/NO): NO